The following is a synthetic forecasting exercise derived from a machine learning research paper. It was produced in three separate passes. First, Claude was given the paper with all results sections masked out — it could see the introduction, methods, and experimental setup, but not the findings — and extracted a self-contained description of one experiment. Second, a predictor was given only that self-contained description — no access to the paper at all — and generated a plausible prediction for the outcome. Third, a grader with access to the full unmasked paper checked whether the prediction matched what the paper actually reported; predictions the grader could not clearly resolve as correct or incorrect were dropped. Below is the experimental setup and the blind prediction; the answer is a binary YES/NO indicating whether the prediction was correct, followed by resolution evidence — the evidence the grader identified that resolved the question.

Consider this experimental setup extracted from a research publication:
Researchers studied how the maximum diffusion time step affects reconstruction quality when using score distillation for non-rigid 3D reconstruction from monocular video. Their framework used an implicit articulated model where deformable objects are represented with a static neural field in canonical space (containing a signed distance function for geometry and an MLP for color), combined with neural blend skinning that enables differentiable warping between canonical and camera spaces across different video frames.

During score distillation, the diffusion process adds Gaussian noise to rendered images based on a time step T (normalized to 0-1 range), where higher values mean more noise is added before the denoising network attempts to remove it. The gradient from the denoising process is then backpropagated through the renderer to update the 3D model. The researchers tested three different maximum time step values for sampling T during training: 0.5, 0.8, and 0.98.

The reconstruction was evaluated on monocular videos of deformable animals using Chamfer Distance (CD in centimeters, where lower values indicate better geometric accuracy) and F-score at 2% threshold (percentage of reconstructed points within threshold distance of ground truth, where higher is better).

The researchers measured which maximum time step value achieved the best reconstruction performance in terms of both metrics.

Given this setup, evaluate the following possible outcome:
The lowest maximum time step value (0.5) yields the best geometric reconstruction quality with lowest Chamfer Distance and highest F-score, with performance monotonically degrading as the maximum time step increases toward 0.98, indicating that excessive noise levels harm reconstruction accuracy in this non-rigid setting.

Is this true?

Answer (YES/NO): NO